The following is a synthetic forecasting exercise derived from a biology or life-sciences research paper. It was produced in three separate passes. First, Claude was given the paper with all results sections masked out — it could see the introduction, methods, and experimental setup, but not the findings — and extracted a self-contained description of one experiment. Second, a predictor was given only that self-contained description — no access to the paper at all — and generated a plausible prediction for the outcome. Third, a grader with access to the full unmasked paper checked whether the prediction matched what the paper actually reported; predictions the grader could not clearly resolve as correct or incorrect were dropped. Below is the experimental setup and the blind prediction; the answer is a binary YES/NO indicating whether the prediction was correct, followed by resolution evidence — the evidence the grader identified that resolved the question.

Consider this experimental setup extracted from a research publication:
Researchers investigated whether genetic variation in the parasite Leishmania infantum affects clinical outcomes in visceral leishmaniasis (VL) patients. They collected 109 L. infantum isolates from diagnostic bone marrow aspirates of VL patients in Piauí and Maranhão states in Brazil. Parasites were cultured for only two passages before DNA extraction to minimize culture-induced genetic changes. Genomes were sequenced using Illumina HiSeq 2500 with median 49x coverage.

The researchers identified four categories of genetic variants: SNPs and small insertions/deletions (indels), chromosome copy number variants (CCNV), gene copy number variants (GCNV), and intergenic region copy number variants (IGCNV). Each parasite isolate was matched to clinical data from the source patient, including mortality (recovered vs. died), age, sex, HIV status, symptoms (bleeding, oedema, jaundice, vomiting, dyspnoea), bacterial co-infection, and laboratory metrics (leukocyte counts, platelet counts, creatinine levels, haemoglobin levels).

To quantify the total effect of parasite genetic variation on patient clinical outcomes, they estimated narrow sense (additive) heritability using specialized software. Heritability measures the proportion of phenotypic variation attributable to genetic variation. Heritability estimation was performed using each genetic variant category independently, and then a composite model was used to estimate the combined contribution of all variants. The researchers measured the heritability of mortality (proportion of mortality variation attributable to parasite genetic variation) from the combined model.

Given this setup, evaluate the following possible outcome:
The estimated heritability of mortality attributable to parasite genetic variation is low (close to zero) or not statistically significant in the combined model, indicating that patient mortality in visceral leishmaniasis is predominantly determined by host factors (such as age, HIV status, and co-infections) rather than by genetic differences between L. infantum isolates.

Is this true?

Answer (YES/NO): NO